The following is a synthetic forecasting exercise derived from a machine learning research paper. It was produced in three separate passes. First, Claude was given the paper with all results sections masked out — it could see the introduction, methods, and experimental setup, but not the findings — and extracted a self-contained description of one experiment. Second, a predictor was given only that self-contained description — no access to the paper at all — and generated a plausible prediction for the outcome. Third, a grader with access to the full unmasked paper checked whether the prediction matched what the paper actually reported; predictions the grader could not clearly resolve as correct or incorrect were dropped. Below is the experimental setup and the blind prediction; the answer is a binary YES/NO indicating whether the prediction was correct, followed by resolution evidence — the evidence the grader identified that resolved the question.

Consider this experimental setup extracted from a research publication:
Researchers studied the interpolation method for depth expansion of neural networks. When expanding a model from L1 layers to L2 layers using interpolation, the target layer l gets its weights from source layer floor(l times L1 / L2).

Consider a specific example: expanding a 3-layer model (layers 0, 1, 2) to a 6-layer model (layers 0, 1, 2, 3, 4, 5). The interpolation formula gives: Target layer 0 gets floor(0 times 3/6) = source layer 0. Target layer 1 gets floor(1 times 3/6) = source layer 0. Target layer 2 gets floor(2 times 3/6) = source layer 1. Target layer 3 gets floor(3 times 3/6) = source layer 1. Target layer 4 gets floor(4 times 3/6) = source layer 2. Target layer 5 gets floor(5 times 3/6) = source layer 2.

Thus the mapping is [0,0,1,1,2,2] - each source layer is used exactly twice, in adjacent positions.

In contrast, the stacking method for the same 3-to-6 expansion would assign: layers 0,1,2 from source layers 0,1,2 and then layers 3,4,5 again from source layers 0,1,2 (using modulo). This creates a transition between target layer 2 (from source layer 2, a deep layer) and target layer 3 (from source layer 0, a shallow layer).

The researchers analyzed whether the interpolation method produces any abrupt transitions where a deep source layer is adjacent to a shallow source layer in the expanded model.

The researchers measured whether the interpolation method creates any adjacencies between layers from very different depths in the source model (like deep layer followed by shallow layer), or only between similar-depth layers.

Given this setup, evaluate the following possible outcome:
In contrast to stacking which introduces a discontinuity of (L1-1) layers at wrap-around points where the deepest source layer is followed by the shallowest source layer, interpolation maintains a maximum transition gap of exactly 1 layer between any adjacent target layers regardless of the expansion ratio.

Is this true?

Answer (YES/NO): YES